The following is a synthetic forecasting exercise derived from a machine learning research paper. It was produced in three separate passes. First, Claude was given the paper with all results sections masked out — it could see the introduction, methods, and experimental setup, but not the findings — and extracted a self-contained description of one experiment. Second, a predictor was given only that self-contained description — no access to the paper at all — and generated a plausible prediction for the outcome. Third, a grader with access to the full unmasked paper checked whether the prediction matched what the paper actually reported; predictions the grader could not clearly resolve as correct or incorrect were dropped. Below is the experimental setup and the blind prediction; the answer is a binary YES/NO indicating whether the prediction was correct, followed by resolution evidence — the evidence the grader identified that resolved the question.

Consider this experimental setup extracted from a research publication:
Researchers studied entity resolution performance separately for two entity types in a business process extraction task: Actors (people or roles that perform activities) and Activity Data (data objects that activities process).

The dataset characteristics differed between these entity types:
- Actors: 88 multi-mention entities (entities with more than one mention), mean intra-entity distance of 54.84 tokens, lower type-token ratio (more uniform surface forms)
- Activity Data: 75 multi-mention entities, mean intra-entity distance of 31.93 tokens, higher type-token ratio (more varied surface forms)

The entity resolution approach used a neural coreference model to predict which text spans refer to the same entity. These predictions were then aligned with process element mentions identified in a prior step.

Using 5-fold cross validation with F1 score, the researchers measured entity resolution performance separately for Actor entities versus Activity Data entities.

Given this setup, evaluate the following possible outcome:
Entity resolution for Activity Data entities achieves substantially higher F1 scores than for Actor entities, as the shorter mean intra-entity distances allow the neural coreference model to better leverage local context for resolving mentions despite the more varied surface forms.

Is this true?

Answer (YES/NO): NO